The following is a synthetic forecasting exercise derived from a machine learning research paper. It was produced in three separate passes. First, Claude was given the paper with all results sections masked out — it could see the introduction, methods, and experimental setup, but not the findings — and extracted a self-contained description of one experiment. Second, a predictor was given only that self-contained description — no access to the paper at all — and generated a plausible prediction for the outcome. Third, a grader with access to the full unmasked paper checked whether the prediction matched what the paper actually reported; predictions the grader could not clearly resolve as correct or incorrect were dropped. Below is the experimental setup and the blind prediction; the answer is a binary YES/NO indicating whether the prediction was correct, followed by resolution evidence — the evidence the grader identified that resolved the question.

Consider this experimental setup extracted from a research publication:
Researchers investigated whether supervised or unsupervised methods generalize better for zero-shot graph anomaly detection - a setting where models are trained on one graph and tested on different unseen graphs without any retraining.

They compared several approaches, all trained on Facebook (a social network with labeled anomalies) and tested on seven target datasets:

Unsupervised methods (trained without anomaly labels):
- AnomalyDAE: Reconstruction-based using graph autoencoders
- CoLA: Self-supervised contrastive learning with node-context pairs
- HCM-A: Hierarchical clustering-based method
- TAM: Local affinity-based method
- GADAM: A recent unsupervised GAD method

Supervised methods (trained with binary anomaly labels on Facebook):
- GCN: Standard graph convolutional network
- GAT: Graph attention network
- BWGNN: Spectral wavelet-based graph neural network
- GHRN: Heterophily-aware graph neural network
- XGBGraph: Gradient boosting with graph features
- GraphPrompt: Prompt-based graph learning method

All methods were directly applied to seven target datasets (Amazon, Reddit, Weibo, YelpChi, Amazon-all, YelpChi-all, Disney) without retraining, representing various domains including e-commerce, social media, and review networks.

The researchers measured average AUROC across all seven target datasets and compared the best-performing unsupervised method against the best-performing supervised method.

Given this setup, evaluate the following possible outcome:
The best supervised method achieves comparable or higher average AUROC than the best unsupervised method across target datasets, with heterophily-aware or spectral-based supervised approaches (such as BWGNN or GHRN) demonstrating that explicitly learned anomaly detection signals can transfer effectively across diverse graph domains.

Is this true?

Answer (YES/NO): NO